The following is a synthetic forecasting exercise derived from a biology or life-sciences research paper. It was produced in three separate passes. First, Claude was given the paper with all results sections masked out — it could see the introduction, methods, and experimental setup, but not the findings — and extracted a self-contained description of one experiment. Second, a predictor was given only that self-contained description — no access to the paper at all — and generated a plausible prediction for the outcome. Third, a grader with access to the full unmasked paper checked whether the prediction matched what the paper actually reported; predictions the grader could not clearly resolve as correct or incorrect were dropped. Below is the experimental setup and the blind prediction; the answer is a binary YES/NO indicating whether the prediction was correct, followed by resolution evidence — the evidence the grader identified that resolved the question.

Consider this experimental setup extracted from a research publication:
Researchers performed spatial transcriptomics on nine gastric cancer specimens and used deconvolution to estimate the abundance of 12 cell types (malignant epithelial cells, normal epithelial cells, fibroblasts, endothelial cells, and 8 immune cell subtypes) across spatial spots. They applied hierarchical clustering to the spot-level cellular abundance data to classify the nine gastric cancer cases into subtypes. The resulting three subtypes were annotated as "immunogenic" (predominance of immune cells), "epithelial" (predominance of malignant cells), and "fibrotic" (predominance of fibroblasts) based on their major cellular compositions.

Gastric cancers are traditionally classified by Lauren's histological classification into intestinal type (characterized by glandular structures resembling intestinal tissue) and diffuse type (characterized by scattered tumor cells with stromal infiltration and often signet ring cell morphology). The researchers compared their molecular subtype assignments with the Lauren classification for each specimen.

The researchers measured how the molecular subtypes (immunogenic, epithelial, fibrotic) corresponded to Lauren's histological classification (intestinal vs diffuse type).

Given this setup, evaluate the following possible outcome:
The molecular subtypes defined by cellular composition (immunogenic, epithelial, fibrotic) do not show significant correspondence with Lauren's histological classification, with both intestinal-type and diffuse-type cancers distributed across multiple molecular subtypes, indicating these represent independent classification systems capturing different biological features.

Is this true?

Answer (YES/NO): NO